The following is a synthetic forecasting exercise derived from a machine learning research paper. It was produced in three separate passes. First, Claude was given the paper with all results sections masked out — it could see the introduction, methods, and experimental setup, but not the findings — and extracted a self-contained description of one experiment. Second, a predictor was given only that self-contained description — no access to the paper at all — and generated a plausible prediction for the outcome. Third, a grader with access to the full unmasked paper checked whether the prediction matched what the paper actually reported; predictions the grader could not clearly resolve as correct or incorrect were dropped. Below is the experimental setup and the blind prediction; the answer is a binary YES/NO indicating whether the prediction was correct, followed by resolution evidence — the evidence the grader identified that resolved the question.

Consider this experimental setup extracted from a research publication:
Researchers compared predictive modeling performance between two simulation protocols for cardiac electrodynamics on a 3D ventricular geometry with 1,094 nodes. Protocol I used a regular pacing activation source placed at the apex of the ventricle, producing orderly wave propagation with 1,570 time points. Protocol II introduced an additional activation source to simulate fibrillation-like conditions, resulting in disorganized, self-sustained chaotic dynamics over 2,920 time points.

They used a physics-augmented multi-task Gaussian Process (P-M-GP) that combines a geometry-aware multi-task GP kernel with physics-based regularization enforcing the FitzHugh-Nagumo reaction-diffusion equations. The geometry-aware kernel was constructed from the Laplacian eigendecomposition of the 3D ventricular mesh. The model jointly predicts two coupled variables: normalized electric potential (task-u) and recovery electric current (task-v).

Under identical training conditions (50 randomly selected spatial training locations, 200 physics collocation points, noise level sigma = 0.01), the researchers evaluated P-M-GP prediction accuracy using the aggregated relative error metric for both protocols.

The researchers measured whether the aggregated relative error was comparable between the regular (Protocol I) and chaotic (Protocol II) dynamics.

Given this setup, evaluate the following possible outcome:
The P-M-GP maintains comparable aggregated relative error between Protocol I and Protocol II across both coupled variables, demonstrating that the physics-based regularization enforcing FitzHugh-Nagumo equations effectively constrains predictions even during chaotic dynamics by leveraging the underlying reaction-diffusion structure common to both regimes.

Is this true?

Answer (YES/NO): NO